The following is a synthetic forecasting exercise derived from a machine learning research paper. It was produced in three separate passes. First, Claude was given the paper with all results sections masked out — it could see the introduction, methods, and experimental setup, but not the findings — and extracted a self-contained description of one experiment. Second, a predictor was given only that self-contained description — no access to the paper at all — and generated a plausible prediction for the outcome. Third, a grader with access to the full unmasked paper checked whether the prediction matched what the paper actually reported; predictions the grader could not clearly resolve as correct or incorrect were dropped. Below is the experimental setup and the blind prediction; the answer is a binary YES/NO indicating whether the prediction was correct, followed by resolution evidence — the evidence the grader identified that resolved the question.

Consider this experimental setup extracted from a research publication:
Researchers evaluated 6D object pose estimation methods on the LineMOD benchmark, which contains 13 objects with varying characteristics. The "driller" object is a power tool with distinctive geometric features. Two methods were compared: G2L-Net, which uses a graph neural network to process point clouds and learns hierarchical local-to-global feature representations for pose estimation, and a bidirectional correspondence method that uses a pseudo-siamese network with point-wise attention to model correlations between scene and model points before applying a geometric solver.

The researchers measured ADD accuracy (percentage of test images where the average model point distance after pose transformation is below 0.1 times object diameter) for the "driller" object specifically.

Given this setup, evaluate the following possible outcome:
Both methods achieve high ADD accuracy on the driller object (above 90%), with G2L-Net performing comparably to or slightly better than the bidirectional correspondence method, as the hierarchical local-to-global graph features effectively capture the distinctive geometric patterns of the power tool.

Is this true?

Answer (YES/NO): YES